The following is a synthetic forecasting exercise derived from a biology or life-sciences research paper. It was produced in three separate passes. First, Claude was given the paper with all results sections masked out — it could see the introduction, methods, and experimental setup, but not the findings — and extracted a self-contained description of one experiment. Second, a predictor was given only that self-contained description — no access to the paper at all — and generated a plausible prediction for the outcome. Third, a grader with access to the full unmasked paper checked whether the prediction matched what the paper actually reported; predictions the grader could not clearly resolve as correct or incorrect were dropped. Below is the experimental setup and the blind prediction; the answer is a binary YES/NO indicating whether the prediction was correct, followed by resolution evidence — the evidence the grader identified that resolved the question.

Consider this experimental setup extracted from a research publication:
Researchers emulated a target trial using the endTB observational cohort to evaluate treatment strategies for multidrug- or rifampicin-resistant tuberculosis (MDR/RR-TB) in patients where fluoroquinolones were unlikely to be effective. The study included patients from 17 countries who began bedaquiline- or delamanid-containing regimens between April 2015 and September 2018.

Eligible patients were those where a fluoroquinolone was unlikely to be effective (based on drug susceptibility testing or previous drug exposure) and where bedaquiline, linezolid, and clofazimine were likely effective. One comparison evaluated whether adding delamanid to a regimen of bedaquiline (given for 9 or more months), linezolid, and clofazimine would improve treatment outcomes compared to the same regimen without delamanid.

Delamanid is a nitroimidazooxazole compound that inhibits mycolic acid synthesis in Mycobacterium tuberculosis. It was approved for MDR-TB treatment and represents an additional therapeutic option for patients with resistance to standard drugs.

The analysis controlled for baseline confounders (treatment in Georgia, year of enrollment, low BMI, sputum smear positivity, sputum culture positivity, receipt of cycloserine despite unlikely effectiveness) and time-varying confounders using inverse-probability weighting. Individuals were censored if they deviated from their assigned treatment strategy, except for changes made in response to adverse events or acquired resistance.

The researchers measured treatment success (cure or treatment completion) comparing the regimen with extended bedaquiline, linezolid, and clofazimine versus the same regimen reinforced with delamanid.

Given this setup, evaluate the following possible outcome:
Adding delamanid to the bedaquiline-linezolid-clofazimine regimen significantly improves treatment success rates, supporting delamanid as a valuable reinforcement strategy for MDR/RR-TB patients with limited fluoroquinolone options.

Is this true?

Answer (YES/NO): NO